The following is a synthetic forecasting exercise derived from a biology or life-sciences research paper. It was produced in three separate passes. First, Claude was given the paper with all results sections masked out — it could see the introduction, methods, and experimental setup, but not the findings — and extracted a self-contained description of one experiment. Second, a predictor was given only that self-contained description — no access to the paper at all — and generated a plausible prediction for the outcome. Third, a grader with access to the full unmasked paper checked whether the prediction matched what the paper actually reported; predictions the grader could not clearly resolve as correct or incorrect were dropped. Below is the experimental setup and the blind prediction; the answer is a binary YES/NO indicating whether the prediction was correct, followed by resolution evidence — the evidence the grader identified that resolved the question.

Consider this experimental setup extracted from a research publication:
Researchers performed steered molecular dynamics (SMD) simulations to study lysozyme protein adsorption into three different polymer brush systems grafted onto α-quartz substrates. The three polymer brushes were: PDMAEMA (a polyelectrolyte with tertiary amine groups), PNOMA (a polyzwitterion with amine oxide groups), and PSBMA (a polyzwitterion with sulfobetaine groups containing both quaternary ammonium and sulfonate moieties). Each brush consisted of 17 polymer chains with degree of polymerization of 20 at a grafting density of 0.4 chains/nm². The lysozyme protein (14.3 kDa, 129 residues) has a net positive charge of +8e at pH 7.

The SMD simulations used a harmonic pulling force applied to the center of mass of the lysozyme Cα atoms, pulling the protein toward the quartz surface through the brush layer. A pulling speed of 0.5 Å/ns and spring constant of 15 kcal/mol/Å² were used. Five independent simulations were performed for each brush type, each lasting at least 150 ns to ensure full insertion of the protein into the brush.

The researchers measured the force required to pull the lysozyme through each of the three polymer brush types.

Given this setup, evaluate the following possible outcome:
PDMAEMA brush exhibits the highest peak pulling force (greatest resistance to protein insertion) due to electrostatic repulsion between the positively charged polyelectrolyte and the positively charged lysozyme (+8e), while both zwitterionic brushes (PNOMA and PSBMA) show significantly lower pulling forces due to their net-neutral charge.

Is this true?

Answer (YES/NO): NO